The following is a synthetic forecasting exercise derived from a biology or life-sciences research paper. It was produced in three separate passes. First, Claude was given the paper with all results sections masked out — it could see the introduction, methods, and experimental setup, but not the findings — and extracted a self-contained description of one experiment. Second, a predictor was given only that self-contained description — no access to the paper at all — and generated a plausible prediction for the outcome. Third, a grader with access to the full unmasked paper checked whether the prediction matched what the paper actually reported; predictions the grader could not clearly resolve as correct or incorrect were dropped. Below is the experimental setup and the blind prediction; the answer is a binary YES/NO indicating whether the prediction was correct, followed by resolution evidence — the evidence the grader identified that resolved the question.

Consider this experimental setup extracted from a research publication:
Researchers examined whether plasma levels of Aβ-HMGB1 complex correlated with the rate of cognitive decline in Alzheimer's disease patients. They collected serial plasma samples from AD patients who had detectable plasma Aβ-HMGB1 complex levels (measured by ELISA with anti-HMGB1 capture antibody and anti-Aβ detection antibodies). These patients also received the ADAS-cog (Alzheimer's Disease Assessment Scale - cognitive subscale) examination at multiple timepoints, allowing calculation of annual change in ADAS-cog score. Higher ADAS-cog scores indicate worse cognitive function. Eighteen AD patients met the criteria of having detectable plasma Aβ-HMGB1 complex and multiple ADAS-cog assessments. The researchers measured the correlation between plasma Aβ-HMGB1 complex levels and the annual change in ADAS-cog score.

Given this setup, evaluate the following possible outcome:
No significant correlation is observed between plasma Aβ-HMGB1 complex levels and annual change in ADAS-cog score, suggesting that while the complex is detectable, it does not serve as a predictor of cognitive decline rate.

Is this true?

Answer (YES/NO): NO